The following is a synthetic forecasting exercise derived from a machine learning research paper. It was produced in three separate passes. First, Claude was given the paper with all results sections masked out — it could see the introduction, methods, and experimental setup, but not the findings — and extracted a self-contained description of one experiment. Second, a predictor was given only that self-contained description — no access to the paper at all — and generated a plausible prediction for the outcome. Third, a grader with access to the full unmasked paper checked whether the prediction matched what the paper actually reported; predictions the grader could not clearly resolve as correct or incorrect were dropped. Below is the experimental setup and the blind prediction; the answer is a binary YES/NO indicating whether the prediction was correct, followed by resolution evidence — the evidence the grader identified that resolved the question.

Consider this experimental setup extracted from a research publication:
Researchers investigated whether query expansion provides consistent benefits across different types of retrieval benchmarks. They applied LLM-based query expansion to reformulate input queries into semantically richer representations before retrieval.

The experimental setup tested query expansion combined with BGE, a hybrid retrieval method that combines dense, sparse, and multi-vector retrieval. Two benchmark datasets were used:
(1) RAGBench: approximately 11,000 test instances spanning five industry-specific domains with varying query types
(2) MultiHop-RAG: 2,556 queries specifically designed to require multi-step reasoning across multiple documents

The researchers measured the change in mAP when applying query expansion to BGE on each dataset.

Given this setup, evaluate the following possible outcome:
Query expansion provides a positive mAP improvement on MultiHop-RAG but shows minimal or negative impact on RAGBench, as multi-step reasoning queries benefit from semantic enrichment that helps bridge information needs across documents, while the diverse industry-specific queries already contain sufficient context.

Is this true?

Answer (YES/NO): NO